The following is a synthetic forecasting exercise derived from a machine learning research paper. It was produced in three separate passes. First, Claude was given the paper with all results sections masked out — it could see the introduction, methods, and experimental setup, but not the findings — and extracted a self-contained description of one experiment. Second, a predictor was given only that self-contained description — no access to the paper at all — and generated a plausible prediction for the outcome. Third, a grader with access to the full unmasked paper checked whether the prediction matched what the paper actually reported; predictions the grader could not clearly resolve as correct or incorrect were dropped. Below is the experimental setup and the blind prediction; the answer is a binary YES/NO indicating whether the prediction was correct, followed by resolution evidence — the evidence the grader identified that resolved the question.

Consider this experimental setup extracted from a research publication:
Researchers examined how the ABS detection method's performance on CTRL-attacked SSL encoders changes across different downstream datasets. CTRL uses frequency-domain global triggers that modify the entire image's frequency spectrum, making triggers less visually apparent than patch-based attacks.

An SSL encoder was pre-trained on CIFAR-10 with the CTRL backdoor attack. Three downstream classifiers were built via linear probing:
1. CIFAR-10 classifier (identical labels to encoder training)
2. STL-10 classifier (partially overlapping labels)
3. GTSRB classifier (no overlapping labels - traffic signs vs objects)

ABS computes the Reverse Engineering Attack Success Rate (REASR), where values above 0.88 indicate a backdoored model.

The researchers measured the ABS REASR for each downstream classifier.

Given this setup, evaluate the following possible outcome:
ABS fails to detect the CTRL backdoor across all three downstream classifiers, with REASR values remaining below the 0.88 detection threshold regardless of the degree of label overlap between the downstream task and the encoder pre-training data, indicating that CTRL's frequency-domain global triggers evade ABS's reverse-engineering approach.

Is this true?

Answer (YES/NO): YES